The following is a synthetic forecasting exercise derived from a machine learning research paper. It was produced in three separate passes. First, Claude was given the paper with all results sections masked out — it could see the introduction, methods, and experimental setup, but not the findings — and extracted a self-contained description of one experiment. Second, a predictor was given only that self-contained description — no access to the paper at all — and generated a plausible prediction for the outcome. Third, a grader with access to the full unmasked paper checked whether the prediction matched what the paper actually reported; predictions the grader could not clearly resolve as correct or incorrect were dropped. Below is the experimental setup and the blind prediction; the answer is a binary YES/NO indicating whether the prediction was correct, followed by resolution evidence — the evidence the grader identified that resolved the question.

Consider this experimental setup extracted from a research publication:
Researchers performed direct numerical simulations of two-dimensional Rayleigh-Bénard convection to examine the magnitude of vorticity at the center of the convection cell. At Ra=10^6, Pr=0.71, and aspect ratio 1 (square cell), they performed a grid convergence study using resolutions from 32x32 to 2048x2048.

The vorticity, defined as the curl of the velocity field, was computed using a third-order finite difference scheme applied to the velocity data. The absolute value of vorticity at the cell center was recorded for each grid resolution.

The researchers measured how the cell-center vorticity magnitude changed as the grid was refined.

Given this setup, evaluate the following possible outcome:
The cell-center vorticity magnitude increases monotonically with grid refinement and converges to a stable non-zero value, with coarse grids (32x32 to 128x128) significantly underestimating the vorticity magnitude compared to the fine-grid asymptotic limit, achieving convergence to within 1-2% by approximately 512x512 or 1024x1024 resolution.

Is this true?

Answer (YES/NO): NO